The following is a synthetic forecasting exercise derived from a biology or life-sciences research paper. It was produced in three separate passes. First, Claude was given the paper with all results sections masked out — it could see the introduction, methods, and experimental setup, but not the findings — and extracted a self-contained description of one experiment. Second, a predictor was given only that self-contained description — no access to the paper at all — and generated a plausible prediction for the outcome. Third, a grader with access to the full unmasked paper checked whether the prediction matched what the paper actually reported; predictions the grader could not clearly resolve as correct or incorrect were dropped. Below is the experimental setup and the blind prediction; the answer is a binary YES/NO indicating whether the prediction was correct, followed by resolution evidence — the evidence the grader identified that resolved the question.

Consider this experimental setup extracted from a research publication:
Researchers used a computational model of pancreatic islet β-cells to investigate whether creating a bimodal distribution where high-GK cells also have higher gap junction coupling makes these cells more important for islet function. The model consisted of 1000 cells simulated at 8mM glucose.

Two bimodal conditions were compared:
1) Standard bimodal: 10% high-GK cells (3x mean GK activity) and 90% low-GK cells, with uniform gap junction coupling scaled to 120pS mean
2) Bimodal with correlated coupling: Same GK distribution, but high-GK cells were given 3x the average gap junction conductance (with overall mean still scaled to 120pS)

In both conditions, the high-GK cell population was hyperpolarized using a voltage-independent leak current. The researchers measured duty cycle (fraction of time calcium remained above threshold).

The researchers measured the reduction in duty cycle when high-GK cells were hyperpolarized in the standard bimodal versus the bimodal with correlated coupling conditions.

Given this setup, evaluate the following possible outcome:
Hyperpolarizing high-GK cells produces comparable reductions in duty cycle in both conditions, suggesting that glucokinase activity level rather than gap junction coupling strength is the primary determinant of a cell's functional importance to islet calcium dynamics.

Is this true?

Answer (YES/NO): NO